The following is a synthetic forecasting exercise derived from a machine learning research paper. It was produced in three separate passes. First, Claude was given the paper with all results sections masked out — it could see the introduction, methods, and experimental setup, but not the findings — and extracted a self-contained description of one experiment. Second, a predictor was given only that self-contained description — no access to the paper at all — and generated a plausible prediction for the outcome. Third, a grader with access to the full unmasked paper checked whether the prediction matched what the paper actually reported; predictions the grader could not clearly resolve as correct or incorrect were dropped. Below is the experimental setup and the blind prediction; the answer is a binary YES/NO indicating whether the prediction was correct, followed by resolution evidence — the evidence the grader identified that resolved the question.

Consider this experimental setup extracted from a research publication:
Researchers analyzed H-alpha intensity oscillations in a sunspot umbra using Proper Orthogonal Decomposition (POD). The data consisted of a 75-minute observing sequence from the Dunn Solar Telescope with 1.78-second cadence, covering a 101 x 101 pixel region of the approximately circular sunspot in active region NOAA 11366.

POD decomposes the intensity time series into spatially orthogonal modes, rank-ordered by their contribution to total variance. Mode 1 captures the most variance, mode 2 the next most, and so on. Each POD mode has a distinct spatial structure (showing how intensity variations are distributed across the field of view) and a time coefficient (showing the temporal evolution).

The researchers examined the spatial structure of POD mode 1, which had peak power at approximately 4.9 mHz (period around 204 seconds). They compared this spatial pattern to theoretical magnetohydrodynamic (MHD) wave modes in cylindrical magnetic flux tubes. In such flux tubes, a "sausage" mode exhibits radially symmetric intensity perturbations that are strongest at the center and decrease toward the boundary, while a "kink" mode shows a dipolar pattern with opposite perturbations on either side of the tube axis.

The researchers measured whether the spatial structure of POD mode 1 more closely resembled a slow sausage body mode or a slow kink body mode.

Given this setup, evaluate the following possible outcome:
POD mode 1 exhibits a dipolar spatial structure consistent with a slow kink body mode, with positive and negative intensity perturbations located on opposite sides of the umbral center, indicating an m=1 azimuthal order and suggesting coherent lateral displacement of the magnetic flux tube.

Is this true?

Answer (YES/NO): NO